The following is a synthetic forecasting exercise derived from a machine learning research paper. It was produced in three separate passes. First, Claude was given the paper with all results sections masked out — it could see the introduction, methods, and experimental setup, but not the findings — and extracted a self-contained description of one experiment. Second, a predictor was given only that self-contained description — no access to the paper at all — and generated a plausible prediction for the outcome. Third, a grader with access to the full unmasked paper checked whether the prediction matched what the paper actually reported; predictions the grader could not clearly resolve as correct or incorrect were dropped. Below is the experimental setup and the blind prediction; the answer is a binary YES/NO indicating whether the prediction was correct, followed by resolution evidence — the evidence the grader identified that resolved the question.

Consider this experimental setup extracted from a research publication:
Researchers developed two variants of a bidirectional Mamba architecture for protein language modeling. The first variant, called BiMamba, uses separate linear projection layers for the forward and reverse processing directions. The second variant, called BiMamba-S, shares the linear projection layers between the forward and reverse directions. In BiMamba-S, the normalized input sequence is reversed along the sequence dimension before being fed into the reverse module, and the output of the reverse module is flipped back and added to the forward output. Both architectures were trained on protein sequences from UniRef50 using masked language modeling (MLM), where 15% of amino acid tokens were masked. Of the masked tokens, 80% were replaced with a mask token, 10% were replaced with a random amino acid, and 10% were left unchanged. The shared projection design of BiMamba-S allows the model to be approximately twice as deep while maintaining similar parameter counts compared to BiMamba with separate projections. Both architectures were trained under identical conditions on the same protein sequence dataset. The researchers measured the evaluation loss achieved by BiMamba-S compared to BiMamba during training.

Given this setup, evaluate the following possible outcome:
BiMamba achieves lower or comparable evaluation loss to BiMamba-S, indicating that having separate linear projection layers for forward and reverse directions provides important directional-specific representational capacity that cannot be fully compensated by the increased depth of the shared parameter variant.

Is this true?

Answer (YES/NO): NO